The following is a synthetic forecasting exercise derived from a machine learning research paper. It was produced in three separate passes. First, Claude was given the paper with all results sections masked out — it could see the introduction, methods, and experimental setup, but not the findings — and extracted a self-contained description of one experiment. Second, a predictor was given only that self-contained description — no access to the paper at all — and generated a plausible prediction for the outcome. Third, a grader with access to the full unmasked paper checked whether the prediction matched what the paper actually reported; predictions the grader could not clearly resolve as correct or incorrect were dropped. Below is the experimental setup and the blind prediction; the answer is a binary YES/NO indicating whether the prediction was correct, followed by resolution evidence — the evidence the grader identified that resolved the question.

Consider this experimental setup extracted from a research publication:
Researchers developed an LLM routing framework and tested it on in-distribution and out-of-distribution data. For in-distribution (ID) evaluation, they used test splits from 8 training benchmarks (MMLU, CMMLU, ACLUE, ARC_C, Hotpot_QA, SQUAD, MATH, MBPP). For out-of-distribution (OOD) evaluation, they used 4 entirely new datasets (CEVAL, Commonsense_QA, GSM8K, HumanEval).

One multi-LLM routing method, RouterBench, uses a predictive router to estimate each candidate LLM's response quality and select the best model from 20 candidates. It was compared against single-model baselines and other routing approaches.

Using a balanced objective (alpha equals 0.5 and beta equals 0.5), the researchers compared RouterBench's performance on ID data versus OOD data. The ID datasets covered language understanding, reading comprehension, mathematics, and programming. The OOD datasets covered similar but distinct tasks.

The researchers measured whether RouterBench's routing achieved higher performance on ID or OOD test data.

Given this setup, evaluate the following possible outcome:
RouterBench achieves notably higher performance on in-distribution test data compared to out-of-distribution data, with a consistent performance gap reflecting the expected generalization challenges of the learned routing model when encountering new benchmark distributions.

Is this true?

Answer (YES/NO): NO